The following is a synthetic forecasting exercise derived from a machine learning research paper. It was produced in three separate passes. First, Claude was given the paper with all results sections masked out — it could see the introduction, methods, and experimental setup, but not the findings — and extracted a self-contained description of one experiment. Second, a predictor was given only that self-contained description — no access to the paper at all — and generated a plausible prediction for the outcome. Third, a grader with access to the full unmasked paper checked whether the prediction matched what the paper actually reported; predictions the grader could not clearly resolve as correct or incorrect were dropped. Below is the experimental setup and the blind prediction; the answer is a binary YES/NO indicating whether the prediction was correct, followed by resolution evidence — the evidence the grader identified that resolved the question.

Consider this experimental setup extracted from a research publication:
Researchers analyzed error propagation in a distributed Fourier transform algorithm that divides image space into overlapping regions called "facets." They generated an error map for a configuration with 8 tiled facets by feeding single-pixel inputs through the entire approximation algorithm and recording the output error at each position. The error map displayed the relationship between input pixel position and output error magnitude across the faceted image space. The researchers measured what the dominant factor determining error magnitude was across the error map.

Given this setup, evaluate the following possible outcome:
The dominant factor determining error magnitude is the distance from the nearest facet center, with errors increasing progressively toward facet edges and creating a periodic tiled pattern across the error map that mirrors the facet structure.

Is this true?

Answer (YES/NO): YES